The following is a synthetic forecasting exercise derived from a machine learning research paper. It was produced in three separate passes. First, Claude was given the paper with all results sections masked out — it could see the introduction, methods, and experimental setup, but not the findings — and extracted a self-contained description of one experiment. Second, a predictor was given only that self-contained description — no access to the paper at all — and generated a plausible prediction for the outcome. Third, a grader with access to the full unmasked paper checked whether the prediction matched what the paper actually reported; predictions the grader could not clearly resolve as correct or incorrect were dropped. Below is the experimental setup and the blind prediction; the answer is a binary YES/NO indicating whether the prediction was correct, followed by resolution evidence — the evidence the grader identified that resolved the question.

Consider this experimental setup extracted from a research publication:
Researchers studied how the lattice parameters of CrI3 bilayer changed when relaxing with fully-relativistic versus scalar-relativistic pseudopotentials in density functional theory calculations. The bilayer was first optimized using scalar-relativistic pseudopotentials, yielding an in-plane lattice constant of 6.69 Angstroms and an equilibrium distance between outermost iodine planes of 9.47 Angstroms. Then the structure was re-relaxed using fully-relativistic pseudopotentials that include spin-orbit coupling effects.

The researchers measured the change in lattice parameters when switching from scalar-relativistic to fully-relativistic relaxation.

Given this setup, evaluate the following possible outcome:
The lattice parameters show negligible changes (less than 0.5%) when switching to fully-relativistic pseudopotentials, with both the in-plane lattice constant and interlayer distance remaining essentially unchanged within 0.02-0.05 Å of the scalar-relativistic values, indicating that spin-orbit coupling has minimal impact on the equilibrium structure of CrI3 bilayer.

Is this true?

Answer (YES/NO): YES